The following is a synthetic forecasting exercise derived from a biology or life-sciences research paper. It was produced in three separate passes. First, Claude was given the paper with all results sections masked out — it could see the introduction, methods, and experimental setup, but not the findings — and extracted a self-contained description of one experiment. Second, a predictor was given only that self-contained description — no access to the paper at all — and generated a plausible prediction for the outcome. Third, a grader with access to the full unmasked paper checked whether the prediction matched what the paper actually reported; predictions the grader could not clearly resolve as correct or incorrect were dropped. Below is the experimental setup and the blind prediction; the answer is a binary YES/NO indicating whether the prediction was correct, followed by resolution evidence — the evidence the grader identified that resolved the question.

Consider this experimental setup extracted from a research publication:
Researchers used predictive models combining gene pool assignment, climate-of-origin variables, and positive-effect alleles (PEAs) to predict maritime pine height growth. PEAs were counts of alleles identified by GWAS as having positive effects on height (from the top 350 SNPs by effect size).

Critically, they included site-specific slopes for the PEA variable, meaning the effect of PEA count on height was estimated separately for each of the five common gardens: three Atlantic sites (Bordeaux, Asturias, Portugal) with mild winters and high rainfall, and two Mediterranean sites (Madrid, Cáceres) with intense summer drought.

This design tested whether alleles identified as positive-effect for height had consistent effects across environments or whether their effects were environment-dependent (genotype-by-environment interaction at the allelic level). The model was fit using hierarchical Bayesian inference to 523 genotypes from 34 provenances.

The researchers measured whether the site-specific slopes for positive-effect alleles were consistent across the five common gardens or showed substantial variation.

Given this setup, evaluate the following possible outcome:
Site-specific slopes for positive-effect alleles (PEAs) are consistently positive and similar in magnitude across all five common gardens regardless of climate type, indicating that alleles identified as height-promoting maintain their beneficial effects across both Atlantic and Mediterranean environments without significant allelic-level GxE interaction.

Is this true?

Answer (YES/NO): NO